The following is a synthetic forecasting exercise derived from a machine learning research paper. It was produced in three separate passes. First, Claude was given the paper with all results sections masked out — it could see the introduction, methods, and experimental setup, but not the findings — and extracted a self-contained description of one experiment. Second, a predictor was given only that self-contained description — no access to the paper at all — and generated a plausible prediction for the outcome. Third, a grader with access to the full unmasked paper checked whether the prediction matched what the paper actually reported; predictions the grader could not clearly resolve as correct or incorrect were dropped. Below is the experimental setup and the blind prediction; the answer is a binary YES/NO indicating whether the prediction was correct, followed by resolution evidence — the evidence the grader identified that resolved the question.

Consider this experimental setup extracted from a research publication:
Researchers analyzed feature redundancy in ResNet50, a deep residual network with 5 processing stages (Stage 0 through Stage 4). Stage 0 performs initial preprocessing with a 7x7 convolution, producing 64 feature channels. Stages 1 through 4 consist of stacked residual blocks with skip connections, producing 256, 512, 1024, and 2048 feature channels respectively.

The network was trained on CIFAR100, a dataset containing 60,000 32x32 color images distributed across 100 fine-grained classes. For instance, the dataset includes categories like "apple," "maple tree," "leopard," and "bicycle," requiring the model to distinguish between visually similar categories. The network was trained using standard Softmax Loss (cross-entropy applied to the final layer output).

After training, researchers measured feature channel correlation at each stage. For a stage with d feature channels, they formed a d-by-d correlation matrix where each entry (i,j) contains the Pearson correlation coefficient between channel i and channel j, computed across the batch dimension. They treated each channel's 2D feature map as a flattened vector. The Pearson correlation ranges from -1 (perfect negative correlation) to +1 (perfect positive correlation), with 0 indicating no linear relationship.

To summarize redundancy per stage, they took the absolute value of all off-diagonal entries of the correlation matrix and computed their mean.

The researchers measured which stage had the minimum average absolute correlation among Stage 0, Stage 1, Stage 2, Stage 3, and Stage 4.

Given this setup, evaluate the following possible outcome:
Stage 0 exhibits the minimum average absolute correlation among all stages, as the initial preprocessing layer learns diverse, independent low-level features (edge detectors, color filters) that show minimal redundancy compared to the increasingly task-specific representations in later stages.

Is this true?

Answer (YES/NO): NO